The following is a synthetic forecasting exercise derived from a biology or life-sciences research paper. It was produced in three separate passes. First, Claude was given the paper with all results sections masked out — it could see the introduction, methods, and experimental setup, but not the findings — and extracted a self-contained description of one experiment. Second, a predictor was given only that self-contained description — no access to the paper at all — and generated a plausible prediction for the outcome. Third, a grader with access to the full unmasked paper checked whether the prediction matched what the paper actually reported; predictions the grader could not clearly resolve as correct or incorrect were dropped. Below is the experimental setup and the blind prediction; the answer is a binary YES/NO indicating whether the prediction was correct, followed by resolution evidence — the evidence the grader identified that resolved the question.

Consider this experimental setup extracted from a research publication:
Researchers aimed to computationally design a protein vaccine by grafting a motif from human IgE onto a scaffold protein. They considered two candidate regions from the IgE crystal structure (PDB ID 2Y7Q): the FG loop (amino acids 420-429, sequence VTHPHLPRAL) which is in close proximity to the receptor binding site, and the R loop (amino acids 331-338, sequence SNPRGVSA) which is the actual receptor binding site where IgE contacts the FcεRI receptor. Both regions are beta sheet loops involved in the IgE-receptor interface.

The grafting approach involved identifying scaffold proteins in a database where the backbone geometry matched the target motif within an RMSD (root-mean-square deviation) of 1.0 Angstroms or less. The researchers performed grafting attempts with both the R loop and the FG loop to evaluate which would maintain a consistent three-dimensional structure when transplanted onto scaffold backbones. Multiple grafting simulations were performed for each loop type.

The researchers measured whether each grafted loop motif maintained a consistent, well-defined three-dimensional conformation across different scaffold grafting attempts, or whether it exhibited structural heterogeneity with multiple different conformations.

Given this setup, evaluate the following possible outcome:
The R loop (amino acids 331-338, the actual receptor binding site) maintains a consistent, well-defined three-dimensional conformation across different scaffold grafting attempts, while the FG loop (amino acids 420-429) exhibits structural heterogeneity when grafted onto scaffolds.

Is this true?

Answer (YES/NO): NO